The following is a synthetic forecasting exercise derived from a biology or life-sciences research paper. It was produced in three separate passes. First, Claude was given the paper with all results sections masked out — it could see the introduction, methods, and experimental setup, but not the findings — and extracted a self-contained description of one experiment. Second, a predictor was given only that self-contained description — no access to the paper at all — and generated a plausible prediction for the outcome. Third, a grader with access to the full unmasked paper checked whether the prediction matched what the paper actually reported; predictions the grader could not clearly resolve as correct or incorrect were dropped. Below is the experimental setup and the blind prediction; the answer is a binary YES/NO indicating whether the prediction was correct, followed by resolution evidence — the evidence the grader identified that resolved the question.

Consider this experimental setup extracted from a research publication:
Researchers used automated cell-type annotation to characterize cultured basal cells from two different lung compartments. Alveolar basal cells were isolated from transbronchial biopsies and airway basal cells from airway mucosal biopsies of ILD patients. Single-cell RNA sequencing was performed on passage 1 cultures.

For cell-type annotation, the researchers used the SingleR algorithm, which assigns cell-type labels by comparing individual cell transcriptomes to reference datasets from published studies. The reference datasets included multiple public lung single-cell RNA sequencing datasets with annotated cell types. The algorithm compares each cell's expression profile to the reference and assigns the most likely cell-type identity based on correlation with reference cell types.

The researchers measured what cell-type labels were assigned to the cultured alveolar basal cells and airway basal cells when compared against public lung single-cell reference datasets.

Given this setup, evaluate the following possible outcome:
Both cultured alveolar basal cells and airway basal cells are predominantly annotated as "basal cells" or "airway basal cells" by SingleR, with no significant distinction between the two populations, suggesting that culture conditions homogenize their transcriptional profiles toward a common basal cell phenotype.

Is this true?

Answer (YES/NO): YES